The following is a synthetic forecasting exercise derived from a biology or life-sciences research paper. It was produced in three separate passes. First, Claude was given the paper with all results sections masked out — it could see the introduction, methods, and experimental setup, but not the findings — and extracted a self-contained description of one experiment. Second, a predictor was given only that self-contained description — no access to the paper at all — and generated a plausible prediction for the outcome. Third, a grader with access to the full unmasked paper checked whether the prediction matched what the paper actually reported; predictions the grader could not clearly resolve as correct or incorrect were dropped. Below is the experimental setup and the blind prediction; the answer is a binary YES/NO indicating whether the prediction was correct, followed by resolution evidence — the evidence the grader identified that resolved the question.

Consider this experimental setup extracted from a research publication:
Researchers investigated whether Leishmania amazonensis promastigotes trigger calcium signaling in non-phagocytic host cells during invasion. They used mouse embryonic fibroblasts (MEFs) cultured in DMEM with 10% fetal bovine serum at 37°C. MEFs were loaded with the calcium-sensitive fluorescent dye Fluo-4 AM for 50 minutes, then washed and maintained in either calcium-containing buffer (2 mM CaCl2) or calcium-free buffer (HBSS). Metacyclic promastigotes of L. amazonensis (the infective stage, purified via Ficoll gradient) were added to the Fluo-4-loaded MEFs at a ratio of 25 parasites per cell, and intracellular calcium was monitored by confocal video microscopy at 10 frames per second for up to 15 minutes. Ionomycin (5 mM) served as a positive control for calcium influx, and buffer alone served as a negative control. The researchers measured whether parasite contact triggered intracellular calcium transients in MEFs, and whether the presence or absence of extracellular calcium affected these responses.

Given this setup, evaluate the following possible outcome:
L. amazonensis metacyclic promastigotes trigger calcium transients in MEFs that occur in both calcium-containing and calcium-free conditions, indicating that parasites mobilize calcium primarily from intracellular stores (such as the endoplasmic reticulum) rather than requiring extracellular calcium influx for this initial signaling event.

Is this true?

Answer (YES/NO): NO